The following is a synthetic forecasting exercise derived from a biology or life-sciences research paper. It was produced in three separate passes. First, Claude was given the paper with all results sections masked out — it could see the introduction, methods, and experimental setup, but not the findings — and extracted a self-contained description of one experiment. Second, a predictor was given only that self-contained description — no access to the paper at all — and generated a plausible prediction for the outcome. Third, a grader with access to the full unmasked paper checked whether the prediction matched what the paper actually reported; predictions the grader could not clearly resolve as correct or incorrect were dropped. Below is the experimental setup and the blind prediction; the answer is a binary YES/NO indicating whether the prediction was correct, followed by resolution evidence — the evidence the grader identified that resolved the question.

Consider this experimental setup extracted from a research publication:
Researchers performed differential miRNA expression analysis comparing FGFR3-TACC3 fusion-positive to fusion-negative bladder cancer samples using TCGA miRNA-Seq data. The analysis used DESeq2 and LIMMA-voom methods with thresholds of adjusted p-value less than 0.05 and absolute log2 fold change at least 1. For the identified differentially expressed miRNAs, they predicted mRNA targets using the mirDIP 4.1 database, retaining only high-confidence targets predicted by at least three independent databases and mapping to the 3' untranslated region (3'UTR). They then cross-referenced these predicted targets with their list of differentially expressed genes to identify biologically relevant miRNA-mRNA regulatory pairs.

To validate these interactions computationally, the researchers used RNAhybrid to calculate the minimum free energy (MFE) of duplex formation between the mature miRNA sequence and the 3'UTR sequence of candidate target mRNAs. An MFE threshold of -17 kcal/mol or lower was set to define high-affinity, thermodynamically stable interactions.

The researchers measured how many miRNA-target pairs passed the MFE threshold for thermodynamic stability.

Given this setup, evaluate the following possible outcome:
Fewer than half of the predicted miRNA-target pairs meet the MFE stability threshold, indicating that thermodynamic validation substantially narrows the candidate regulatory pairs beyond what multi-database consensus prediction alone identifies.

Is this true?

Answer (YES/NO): NO